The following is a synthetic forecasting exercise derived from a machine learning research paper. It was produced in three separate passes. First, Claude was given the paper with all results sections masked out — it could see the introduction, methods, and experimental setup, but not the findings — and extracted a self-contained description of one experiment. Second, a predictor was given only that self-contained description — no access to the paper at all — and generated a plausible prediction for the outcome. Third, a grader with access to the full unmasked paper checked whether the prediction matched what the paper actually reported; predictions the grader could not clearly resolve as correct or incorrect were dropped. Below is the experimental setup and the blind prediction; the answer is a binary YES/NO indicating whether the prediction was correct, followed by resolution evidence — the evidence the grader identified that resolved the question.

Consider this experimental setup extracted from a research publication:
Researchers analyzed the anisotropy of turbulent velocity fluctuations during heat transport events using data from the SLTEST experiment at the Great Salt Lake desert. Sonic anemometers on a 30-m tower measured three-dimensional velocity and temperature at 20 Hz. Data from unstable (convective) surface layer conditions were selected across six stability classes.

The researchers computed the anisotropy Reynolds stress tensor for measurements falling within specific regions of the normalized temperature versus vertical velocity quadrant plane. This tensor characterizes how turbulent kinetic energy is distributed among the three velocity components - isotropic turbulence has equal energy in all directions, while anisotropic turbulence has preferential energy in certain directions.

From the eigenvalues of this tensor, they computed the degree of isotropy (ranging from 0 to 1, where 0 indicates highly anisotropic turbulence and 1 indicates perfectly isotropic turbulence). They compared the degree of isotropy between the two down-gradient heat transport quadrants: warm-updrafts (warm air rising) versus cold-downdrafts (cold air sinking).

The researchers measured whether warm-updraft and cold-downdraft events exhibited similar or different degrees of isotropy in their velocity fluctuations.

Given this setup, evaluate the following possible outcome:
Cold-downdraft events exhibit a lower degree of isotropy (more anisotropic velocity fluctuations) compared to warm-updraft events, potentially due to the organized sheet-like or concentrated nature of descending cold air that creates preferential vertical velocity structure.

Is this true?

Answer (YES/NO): YES